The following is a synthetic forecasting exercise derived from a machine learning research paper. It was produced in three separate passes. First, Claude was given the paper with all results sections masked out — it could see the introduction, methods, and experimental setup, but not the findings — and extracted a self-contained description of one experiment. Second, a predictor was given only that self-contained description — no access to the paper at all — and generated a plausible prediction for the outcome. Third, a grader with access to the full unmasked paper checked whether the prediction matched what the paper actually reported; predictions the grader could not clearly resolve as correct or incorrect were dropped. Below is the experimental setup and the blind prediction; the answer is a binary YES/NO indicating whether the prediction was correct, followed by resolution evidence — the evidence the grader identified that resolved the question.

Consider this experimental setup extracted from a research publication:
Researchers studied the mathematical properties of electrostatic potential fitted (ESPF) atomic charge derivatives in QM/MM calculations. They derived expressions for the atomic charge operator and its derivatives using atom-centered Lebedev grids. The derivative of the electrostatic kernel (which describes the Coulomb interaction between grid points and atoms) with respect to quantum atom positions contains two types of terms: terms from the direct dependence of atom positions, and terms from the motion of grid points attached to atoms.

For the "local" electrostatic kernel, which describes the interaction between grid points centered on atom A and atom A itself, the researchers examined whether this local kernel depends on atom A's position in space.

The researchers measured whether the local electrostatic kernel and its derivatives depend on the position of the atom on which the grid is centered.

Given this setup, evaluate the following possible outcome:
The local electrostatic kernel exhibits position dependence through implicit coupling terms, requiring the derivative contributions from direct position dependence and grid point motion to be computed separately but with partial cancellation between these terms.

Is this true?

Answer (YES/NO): NO